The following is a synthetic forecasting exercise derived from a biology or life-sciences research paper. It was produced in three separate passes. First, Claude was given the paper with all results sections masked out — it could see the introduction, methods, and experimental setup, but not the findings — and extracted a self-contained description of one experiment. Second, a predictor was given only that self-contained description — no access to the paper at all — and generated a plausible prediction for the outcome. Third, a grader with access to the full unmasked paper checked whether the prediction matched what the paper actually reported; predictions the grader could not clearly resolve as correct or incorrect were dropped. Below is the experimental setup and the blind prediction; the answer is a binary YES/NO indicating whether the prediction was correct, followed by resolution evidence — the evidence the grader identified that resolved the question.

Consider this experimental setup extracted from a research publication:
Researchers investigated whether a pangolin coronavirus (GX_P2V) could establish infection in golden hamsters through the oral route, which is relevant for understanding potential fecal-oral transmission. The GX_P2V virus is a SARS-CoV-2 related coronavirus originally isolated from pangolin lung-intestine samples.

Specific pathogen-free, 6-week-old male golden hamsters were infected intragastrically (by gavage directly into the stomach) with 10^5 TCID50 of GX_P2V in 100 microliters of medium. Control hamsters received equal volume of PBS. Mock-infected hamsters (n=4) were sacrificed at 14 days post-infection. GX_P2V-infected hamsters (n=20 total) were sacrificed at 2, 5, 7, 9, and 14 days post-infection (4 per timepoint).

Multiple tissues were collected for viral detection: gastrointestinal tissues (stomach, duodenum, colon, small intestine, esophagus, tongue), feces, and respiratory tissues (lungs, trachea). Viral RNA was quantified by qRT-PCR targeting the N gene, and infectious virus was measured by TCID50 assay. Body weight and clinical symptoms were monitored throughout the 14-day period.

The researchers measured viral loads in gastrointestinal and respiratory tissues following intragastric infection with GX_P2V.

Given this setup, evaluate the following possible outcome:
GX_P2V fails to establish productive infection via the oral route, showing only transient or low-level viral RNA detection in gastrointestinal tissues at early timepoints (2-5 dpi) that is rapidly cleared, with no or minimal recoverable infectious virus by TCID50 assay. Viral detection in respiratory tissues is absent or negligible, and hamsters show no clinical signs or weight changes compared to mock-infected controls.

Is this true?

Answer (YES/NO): NO